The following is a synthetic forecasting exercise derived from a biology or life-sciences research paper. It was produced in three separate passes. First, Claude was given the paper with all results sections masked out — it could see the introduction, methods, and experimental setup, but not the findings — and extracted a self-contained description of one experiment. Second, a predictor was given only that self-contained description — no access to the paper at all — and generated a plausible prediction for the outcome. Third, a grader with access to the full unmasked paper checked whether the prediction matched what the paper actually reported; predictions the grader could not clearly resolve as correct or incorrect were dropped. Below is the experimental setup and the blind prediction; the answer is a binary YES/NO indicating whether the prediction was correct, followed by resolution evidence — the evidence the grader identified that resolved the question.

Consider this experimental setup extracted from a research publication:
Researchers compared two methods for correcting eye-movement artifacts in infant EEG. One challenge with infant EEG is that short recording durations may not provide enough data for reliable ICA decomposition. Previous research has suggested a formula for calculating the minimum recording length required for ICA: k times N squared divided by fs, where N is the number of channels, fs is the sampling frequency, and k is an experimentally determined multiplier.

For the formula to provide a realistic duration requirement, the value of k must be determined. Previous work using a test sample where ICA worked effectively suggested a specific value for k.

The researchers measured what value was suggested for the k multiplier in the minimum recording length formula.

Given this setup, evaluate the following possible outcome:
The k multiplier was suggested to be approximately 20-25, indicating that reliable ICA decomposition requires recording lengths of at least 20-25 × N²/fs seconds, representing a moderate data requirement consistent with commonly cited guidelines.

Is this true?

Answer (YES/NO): NO